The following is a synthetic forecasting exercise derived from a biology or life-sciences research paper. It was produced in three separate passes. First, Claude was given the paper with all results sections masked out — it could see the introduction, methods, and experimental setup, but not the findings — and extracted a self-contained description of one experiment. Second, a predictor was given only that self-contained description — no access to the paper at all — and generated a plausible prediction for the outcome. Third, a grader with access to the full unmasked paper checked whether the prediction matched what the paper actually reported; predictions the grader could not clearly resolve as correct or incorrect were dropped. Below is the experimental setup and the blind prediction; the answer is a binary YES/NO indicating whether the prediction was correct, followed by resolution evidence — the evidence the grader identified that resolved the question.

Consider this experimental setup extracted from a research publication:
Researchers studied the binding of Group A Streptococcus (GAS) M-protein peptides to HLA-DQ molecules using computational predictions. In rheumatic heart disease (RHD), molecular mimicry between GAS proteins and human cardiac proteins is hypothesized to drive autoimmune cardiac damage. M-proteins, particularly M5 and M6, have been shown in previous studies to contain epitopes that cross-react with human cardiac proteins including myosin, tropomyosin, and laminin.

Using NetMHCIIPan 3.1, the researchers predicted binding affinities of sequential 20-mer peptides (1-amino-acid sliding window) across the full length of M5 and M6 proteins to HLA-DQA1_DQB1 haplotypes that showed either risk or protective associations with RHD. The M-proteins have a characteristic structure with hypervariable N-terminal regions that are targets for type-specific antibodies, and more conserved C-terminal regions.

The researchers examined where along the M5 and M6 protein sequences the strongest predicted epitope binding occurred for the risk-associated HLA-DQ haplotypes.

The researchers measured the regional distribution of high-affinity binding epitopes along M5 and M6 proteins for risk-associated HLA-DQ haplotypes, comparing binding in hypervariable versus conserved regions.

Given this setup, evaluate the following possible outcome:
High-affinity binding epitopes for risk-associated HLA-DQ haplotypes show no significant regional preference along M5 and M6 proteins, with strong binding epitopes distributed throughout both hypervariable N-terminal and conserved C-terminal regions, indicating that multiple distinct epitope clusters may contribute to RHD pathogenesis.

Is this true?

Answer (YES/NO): NO